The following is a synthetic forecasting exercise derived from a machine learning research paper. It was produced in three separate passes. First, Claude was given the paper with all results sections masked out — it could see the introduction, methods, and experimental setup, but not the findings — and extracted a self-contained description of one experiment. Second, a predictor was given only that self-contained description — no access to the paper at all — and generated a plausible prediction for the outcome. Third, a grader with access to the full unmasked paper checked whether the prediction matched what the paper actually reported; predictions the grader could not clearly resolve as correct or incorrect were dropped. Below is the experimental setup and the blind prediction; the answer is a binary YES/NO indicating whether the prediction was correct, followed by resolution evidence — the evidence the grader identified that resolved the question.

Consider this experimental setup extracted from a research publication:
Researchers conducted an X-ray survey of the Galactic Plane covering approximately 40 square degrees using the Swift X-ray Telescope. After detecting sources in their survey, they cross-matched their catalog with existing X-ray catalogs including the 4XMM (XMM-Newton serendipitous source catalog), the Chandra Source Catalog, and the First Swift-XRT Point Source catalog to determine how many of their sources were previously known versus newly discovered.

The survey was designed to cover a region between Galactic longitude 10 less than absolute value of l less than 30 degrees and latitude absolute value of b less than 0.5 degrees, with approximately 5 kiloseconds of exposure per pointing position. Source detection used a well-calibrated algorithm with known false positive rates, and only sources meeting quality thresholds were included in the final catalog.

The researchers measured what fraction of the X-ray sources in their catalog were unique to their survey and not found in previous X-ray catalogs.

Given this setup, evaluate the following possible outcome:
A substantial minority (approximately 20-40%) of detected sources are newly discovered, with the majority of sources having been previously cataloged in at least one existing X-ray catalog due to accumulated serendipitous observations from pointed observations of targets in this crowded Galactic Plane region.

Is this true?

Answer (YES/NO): YES